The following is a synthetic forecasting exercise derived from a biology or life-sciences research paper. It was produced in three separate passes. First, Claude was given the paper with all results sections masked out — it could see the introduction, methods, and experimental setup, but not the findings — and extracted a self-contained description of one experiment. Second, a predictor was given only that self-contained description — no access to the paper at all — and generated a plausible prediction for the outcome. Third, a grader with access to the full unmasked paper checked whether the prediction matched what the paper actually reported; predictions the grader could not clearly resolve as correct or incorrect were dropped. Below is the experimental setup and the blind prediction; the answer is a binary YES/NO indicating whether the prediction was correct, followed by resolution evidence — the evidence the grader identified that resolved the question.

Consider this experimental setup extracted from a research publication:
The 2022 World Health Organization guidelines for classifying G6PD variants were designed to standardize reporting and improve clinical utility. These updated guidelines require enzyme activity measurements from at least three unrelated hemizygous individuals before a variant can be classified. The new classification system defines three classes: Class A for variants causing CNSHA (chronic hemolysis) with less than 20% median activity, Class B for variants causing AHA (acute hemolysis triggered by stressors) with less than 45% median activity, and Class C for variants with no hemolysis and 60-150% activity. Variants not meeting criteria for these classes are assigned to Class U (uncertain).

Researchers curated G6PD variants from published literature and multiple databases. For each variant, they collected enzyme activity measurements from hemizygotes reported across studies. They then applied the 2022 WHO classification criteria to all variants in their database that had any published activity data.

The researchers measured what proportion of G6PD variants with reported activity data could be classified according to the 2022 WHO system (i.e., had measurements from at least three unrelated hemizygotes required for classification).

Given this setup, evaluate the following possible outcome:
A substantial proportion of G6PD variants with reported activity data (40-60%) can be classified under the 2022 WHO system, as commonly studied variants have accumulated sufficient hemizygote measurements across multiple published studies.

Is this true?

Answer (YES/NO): NO